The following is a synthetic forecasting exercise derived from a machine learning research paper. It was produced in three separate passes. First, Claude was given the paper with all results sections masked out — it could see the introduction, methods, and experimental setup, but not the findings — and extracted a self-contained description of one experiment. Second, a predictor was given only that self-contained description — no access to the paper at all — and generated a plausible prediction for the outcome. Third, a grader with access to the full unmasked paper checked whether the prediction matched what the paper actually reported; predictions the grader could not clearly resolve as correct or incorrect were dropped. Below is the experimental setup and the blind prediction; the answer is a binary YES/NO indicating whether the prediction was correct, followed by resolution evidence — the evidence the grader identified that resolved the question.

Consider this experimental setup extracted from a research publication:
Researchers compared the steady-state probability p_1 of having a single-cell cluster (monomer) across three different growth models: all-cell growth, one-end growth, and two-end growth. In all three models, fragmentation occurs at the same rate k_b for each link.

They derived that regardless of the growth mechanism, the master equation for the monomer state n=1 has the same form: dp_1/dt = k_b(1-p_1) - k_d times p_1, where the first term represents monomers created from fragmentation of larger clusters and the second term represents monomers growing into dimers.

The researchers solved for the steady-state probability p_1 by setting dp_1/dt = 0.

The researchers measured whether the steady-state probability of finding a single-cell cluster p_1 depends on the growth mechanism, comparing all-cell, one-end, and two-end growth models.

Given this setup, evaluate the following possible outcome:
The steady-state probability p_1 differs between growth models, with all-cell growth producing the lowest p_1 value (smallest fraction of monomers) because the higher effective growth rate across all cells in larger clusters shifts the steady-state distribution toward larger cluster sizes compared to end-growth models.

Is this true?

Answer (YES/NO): NO